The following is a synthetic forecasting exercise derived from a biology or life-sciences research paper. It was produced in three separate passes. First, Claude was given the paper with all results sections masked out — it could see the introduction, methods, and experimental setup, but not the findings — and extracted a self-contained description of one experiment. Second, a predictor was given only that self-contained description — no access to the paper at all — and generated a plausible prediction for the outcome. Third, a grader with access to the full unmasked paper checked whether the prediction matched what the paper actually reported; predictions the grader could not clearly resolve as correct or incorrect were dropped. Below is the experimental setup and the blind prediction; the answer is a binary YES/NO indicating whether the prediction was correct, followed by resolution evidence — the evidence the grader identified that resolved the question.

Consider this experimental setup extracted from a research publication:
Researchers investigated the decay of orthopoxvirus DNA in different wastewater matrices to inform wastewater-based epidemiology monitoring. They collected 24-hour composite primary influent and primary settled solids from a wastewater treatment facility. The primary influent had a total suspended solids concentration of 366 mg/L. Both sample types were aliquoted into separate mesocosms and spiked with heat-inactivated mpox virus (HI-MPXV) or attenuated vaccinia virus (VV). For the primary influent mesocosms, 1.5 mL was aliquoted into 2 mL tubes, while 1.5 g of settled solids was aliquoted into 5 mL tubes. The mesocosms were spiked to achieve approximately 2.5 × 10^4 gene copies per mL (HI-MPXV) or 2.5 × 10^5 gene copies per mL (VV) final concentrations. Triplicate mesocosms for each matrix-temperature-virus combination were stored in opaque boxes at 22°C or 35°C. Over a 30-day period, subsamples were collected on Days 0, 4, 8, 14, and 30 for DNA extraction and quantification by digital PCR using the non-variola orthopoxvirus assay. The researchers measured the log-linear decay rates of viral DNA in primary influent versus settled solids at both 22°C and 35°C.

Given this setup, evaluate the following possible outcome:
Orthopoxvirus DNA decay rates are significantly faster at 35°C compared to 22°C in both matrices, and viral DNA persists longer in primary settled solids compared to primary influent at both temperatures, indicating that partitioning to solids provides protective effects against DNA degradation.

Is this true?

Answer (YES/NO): NO